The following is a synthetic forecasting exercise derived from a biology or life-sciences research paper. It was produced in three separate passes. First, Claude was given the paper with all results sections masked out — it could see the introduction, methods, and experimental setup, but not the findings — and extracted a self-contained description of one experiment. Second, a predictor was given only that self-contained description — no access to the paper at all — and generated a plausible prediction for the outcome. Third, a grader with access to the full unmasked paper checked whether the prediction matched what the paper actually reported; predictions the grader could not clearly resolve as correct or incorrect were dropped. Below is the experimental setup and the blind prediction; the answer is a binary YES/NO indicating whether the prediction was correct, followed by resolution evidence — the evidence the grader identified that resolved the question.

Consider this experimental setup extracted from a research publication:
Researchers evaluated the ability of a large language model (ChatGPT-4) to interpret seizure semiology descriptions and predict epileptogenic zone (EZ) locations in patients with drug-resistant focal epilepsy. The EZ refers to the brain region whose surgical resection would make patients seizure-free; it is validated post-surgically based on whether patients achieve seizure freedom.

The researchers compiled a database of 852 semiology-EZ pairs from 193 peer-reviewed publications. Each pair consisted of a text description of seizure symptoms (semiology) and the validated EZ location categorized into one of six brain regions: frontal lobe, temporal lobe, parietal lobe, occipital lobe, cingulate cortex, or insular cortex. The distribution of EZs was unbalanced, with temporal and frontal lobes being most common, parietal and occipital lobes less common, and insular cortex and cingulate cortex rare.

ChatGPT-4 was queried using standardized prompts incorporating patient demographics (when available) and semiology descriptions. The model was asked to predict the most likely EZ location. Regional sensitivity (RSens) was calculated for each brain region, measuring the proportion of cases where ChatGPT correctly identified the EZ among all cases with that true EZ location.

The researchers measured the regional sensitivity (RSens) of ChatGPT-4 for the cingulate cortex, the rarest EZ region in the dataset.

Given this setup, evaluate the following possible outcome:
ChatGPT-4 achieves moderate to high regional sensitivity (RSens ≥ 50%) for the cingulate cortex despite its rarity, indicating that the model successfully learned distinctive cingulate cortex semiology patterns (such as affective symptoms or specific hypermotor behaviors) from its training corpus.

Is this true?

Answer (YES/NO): NO